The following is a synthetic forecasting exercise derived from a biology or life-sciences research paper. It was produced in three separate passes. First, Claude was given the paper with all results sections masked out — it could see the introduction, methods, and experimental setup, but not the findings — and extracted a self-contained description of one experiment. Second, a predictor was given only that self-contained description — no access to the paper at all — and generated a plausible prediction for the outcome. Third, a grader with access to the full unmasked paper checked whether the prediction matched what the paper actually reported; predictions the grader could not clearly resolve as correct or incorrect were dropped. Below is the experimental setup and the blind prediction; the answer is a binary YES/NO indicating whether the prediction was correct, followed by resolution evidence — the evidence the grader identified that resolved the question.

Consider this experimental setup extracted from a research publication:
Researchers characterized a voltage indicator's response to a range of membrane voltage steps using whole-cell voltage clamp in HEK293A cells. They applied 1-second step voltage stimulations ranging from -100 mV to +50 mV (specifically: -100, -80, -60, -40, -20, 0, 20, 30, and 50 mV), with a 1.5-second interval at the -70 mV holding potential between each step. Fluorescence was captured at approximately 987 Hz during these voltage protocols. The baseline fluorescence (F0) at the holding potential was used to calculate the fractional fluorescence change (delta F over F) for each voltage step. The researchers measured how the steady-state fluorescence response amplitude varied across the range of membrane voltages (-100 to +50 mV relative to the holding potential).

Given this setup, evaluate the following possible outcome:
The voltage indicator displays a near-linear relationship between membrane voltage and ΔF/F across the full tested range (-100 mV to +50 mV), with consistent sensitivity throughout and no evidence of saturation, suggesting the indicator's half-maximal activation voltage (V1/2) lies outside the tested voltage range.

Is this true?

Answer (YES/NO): NO